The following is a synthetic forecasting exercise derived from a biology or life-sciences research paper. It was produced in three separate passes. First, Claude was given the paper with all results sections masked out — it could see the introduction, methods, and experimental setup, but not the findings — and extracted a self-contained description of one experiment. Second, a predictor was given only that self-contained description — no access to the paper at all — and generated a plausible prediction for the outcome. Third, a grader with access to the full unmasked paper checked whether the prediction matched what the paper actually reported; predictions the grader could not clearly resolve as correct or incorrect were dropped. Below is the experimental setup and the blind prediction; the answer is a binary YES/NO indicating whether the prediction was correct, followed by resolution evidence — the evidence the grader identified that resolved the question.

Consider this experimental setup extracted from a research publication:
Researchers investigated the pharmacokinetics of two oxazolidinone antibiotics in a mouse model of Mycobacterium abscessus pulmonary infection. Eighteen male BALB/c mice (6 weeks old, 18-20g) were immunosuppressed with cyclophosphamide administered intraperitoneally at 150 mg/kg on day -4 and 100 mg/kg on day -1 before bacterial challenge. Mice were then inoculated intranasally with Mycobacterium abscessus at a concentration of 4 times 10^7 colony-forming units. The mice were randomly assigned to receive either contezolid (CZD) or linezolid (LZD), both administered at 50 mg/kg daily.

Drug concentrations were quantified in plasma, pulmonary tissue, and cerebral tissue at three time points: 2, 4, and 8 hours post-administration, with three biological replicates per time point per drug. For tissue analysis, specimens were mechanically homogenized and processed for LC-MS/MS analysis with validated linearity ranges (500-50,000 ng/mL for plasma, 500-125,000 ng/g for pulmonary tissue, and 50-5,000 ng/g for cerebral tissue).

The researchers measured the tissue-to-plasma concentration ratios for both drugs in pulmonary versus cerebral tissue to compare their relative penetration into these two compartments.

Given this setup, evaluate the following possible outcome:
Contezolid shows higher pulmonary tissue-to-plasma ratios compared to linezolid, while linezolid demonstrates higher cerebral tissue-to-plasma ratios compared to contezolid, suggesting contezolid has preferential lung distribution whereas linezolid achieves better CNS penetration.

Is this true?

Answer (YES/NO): NO